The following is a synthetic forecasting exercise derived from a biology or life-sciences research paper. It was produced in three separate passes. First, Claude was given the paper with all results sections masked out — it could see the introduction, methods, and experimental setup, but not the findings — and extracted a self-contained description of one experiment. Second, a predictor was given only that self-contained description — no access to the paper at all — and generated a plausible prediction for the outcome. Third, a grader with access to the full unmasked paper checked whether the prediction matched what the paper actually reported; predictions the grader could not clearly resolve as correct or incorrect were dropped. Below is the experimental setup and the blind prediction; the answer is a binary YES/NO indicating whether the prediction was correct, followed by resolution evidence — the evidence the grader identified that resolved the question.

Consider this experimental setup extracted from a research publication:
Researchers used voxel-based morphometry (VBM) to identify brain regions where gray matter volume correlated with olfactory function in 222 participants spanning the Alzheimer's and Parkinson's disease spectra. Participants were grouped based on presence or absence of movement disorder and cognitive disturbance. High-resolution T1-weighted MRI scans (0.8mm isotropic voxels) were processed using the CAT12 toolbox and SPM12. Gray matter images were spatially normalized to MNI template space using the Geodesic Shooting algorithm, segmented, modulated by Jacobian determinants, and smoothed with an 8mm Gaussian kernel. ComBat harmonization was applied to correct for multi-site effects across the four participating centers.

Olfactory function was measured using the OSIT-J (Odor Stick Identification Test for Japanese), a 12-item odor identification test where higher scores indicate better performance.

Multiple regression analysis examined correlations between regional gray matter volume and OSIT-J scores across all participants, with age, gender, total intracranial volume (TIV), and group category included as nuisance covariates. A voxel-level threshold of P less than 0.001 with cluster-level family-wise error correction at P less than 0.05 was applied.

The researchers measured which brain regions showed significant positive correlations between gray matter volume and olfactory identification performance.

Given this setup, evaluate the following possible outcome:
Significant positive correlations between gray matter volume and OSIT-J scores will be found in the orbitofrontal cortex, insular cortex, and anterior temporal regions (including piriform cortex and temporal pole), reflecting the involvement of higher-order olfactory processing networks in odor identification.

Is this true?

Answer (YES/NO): NO